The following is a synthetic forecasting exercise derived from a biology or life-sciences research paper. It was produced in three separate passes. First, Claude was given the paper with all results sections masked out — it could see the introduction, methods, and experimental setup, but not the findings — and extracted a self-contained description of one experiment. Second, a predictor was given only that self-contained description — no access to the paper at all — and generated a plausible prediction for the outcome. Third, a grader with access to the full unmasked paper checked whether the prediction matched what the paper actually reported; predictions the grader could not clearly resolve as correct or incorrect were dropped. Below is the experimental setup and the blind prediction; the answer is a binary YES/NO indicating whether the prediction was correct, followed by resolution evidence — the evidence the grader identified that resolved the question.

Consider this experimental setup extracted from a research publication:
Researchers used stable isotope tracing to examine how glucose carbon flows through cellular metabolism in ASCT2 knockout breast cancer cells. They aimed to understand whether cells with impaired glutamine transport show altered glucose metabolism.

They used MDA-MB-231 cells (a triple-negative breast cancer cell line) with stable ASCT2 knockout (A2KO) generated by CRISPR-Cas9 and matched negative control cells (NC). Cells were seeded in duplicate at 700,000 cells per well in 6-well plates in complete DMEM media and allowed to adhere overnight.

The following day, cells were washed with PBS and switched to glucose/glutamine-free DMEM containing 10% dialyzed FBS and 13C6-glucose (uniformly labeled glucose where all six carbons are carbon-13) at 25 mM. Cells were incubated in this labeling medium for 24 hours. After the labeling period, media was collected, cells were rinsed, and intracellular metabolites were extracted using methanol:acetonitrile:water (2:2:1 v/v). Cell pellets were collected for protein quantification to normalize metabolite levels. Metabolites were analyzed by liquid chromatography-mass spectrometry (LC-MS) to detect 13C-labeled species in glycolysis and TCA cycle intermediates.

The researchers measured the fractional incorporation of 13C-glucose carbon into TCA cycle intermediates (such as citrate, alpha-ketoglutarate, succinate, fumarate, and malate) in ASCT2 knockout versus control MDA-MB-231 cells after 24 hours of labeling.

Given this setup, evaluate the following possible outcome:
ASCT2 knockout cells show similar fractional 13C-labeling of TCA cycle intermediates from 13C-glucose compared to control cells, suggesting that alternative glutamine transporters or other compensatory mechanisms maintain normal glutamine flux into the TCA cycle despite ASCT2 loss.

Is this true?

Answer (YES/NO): NO